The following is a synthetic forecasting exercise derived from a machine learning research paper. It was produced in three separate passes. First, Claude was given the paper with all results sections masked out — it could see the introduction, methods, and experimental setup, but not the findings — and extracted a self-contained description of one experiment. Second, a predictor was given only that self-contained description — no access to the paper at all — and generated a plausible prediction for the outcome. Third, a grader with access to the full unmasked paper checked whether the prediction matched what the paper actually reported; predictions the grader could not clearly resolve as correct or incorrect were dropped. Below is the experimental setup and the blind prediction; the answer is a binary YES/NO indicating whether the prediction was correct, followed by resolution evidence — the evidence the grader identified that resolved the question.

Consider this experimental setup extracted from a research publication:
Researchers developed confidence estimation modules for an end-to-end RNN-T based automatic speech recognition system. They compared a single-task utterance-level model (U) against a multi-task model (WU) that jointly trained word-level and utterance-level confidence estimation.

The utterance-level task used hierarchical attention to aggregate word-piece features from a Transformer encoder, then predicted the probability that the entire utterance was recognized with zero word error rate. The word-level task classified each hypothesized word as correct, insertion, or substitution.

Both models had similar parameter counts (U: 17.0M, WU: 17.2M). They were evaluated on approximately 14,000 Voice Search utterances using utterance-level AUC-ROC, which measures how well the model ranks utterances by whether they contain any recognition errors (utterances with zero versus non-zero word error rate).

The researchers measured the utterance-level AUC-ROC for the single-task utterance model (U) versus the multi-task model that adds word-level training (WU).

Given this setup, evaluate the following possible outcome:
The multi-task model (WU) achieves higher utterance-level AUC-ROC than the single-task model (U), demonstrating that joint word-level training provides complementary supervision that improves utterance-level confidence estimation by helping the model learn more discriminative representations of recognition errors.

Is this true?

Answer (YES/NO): YES